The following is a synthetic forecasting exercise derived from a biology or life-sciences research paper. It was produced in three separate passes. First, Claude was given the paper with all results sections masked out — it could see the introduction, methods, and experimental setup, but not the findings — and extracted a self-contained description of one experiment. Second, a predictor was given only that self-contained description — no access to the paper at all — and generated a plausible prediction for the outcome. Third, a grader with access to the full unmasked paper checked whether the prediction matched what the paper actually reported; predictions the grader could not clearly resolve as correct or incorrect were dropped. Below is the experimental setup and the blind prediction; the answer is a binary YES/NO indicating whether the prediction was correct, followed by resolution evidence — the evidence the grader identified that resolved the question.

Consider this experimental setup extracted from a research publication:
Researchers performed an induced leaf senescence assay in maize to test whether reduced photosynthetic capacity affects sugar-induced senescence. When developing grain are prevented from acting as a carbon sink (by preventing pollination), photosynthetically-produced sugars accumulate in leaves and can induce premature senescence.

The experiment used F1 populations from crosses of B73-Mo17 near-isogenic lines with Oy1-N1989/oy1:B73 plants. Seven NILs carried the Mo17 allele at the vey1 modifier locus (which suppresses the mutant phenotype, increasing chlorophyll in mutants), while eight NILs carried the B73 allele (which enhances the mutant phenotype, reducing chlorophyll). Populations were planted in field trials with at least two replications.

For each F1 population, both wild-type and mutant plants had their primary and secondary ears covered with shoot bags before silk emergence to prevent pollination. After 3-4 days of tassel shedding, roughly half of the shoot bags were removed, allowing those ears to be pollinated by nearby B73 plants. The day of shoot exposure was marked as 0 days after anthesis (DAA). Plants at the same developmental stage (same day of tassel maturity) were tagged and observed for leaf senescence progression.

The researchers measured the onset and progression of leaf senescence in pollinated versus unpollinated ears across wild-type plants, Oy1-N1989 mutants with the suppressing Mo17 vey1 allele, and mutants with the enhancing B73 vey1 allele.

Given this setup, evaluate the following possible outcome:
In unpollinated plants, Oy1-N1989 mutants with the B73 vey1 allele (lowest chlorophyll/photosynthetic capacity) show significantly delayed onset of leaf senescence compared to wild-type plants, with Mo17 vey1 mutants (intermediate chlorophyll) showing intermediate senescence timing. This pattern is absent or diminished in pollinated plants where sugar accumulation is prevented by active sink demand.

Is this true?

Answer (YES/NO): NO